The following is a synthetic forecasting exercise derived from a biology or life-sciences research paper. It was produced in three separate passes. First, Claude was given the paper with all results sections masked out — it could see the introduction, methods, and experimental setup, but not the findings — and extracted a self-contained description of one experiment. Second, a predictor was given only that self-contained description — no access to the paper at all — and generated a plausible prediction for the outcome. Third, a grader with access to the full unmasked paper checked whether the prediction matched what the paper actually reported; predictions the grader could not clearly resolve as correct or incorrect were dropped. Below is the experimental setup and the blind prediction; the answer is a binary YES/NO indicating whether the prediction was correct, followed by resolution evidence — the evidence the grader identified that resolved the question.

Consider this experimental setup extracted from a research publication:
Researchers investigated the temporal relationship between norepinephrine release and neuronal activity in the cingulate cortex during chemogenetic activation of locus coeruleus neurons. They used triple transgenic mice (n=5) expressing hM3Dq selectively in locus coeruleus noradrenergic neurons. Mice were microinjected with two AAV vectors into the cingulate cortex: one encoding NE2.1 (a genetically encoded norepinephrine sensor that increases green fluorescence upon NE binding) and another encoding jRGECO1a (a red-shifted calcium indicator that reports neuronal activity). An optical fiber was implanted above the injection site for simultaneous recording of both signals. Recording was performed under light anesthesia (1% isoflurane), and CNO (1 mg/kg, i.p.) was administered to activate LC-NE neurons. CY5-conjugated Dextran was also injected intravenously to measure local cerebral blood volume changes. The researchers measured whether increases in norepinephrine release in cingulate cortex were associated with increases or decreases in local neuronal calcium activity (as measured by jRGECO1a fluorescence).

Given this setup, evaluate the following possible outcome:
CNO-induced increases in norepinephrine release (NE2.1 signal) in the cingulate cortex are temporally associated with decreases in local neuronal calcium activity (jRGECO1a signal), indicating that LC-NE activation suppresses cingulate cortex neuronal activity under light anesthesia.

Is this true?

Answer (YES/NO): NO